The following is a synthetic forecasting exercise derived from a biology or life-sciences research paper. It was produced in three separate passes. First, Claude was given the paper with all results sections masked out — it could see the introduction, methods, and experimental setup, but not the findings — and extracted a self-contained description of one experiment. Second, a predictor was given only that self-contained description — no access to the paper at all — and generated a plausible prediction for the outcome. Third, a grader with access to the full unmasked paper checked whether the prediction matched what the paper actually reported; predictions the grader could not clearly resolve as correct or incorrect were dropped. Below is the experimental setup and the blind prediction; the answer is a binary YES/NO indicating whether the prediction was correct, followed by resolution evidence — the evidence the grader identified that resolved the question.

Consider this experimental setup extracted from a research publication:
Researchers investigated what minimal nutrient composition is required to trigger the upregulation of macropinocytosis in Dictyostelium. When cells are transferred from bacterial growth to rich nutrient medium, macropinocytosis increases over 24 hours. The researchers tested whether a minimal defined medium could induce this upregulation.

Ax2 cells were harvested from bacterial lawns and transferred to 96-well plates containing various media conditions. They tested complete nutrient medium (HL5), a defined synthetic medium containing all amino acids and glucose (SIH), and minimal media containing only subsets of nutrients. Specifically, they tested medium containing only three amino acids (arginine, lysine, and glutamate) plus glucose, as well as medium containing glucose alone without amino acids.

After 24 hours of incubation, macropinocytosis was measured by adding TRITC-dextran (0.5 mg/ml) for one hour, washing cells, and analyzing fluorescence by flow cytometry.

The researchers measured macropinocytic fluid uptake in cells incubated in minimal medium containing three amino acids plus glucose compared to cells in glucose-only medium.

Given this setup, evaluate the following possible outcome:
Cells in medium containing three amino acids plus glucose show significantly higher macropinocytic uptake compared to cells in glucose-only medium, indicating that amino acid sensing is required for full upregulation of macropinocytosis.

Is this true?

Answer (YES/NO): YES